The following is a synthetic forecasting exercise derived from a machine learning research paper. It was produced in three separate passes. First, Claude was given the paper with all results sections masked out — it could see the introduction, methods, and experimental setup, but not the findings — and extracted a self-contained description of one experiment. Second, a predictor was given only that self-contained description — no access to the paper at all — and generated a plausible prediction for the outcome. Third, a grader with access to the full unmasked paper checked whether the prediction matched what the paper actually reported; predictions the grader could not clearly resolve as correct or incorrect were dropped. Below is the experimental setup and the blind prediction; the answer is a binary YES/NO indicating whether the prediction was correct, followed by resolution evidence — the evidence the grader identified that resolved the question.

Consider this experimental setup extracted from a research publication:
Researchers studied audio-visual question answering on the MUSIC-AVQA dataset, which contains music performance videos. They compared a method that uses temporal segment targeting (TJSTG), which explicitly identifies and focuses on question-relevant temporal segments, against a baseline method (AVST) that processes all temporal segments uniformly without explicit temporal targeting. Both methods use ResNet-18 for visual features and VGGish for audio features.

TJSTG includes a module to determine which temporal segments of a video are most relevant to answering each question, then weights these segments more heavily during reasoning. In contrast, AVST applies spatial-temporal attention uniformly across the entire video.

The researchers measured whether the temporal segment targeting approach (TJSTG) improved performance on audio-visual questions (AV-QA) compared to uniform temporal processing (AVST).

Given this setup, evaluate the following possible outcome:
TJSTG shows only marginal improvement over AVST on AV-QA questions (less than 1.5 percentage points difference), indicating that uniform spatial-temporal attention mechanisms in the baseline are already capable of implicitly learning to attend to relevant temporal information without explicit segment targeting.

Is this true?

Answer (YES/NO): YES